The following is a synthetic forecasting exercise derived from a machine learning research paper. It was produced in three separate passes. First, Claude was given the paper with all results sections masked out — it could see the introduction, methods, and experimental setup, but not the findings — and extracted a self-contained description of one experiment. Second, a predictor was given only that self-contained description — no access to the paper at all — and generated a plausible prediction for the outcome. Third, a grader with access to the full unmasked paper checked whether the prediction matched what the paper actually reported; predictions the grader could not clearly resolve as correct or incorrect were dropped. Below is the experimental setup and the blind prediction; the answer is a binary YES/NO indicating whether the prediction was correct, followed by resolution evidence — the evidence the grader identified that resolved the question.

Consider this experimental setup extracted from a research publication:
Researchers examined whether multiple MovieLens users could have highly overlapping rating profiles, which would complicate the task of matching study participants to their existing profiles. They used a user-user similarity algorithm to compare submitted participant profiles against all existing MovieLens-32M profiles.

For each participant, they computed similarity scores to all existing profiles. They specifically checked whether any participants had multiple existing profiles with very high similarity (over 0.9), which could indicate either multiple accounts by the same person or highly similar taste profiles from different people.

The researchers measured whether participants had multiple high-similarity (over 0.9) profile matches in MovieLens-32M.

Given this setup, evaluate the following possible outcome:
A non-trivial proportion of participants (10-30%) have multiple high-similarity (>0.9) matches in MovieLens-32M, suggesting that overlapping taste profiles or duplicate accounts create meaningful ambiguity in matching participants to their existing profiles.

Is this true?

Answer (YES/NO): NO